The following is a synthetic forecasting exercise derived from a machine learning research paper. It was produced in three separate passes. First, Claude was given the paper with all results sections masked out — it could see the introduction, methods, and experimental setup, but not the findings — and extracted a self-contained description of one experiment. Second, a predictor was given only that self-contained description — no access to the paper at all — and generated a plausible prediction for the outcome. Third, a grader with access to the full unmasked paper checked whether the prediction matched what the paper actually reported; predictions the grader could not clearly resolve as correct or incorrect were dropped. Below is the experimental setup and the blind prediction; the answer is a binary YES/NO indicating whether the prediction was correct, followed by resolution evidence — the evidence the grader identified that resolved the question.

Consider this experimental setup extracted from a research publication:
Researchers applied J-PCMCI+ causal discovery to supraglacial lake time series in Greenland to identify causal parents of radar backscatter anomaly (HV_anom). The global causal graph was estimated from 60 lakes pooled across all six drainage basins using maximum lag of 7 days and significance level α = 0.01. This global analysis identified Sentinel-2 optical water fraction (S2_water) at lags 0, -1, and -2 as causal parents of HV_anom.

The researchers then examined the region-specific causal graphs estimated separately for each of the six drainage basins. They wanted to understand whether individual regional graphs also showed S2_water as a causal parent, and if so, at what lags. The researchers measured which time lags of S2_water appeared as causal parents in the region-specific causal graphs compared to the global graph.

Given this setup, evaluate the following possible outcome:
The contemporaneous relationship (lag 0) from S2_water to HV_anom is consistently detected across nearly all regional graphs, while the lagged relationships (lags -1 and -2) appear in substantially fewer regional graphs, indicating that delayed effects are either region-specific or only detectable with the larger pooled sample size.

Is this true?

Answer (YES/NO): NO